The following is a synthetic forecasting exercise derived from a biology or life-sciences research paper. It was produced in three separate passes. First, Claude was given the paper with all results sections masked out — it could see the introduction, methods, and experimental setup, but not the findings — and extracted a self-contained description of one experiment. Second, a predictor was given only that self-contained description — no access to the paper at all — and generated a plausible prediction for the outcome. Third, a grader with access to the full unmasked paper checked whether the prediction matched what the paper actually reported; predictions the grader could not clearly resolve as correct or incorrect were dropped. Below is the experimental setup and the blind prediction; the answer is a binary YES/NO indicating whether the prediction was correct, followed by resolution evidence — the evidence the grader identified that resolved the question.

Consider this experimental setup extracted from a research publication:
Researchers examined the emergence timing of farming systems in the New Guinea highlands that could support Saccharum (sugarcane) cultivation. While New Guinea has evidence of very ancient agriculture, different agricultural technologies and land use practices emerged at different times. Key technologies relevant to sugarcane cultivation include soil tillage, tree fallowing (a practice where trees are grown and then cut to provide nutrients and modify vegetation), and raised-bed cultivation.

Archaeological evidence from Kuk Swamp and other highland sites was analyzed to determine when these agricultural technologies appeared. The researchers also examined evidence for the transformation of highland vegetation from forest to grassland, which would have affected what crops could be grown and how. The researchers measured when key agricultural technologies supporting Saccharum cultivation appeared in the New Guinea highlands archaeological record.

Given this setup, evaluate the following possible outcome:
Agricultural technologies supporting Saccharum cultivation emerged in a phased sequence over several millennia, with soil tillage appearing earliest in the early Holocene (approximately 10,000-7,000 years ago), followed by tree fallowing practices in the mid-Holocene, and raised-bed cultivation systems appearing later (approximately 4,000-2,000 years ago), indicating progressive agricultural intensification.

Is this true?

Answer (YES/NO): NO